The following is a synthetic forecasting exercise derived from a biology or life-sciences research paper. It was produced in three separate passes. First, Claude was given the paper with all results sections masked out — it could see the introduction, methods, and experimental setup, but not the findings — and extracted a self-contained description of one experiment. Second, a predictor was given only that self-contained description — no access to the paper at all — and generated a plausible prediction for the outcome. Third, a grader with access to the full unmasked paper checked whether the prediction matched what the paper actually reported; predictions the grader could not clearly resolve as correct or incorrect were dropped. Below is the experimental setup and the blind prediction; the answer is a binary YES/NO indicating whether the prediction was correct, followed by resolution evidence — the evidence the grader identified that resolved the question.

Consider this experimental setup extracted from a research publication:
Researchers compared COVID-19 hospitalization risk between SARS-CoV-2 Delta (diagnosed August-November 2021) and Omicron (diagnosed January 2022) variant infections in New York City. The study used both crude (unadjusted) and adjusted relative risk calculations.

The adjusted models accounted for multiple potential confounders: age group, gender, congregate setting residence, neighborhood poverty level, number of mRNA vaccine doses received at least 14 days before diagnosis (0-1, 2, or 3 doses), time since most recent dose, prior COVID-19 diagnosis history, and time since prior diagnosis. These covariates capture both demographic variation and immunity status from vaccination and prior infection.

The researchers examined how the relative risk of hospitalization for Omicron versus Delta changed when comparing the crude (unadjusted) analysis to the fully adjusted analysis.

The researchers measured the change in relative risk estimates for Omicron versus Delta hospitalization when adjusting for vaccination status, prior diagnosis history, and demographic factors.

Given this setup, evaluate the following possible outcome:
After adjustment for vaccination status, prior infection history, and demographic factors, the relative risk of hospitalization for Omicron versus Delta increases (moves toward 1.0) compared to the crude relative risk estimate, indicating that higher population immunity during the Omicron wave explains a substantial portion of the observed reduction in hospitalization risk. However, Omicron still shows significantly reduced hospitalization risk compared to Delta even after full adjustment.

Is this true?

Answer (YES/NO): NO